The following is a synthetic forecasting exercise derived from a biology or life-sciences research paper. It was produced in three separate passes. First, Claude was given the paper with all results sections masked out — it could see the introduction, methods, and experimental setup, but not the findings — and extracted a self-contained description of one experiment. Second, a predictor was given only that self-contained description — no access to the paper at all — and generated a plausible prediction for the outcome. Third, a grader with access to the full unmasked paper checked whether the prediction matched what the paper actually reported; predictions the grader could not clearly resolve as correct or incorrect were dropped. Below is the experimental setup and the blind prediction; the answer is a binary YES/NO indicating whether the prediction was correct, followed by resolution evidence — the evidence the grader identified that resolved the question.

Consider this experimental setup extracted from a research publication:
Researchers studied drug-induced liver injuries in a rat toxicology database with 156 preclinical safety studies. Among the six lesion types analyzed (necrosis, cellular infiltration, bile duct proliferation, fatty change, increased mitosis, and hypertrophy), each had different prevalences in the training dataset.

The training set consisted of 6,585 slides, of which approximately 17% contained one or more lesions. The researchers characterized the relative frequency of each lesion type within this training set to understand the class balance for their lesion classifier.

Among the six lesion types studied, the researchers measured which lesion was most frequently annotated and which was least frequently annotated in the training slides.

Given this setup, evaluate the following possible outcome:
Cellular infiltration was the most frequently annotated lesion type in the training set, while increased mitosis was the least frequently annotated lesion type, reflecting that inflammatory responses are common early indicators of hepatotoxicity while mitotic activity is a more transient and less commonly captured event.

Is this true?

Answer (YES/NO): NO